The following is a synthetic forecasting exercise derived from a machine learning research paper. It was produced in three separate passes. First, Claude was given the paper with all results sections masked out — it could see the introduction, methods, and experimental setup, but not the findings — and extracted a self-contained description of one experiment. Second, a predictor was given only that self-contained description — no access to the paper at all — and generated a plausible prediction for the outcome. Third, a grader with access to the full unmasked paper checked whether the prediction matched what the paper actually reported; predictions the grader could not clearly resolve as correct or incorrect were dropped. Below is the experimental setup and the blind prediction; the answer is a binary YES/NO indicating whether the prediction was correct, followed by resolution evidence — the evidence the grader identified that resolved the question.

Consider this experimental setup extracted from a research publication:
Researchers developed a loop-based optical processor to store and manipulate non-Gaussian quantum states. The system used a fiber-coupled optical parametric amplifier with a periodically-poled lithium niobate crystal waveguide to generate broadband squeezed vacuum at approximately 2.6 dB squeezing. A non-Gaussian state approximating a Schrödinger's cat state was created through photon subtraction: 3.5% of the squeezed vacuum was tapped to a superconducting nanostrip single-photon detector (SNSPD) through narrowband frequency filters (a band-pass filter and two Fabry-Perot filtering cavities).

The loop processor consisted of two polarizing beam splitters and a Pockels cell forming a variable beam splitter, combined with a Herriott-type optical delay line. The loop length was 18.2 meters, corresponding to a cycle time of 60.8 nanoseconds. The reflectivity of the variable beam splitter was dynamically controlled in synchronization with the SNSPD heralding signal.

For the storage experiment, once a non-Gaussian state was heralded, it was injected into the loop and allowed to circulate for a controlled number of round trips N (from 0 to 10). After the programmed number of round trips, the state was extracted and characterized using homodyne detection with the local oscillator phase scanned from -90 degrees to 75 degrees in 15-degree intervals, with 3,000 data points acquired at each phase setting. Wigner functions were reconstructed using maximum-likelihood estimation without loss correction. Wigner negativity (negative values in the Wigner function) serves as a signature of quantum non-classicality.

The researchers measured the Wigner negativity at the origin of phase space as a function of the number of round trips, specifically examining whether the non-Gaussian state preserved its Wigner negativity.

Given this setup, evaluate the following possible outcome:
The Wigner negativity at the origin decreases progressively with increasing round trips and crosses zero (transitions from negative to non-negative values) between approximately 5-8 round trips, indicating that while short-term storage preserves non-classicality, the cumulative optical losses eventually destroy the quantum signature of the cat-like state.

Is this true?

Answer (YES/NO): YES